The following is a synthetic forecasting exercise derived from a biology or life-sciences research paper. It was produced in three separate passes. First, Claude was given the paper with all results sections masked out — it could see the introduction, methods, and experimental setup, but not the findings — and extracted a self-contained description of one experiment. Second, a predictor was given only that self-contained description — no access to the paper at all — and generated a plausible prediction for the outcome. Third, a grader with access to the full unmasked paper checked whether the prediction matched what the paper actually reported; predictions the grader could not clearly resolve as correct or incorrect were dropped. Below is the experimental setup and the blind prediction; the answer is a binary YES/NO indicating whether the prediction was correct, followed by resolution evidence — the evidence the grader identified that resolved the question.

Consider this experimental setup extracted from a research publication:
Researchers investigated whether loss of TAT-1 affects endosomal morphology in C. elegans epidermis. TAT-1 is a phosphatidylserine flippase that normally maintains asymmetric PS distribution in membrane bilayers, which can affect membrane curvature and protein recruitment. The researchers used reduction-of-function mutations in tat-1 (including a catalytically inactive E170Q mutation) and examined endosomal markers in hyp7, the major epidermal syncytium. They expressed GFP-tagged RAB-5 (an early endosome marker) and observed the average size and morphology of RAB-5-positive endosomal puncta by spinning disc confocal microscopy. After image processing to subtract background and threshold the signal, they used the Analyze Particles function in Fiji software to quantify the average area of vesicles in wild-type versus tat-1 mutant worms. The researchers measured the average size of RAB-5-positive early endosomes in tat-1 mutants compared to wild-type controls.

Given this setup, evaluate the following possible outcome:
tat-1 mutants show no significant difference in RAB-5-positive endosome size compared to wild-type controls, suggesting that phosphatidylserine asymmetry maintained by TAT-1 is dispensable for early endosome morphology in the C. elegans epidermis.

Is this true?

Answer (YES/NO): NO